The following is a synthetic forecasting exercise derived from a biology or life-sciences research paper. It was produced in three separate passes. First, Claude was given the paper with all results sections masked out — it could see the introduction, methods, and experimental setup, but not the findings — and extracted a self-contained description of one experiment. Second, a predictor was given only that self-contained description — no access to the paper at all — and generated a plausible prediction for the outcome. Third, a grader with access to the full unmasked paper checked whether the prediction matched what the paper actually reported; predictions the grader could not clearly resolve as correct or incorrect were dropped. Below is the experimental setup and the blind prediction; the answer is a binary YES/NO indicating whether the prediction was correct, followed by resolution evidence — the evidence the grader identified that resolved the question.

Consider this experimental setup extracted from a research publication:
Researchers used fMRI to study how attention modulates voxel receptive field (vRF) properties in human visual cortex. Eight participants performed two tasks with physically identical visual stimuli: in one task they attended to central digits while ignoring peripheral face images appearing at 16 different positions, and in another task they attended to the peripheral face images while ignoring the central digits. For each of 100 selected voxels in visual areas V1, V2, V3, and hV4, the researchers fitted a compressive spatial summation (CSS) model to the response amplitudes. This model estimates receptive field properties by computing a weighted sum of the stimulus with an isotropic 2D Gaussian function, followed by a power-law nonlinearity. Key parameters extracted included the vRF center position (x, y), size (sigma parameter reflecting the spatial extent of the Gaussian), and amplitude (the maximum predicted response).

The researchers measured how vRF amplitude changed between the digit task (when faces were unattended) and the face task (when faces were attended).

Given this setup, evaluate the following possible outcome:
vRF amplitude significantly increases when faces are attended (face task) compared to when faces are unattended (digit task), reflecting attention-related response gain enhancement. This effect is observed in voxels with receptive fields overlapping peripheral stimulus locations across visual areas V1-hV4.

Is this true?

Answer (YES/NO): YES